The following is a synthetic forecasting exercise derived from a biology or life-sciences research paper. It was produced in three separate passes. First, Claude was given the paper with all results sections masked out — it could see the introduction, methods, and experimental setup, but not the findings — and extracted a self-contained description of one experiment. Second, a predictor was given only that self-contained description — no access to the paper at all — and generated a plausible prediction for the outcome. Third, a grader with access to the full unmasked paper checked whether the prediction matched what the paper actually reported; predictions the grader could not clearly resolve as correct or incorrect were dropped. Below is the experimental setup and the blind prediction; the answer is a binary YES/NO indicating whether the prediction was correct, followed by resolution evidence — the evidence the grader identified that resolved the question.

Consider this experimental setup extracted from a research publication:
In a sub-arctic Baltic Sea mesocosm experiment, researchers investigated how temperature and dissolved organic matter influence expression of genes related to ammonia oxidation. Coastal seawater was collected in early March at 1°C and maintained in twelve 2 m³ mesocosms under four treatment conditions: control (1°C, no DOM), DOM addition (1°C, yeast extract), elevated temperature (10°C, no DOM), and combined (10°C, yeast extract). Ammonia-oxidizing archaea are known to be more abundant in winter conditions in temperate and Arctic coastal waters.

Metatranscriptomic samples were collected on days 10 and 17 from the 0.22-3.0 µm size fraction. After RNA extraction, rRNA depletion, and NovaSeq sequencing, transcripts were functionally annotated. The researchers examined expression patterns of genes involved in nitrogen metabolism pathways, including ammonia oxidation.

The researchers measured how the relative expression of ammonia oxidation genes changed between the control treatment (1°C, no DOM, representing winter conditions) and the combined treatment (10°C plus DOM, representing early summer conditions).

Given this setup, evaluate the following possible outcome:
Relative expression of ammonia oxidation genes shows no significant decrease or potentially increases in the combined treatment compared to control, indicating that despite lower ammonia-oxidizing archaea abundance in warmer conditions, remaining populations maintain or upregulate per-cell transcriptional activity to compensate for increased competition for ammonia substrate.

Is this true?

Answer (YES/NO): NO